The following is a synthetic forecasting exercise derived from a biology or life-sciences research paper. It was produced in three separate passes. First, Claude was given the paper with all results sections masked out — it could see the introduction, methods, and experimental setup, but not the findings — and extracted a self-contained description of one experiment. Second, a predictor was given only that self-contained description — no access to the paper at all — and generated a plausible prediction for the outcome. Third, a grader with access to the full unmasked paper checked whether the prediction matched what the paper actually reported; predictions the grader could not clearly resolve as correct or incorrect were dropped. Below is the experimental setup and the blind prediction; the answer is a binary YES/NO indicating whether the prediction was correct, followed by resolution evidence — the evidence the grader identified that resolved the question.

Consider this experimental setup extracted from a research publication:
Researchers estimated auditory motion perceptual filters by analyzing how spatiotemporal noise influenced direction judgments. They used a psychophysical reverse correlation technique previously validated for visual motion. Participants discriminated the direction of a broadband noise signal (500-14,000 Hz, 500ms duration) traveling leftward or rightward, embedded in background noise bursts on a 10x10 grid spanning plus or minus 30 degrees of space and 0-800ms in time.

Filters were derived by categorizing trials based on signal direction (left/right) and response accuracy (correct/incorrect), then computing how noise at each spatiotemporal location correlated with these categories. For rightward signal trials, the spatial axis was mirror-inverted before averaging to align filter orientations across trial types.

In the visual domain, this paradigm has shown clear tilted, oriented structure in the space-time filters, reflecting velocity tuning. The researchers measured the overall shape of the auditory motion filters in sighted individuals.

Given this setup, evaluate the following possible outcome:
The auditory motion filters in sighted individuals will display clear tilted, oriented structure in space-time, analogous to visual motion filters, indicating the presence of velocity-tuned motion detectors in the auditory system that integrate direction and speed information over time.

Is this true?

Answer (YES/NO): NO